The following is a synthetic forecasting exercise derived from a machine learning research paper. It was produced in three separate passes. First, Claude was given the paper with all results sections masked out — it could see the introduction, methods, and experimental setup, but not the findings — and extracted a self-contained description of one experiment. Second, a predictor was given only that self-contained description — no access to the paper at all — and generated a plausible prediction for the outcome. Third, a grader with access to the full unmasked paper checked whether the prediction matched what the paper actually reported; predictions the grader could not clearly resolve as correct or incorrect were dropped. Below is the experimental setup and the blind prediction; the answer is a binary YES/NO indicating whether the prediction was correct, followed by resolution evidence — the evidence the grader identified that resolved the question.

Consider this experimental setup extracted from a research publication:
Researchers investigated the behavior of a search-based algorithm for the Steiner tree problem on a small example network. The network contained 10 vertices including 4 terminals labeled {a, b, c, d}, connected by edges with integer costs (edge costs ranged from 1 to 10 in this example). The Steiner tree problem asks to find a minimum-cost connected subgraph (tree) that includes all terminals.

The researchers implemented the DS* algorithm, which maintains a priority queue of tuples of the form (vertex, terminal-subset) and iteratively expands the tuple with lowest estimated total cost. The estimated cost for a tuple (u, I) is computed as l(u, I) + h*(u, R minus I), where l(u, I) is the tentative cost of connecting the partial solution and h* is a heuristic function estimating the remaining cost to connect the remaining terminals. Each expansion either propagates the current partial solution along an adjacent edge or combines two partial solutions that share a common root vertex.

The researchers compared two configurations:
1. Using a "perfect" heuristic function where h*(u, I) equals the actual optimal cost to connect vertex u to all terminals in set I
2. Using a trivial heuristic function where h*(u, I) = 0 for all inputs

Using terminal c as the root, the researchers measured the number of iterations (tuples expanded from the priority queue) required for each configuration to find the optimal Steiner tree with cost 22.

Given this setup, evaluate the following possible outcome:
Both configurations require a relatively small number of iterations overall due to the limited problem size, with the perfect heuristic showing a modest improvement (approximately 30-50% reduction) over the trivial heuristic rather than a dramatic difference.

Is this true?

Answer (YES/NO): NO